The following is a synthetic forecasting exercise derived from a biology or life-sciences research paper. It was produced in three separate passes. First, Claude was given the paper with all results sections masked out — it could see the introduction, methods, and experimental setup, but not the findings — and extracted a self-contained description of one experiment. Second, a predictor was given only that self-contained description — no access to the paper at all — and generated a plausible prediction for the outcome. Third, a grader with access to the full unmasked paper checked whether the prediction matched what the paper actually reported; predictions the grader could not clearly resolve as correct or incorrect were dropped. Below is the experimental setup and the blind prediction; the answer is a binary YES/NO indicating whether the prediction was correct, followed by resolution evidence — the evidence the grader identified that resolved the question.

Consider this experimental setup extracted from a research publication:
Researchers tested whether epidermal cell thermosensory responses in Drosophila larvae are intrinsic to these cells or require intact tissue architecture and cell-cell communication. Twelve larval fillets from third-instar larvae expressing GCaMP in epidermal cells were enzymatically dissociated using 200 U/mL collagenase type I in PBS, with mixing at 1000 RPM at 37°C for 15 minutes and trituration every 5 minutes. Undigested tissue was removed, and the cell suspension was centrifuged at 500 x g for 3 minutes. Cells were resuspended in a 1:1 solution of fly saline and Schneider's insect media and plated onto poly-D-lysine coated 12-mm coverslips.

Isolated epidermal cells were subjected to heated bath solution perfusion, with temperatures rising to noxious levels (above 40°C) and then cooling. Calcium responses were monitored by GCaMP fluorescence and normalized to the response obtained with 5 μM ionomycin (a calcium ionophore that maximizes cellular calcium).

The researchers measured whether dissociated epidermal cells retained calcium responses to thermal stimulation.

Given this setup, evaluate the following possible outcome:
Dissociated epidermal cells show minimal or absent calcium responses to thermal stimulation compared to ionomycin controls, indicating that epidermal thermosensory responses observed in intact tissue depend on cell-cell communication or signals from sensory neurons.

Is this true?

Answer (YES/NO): NO